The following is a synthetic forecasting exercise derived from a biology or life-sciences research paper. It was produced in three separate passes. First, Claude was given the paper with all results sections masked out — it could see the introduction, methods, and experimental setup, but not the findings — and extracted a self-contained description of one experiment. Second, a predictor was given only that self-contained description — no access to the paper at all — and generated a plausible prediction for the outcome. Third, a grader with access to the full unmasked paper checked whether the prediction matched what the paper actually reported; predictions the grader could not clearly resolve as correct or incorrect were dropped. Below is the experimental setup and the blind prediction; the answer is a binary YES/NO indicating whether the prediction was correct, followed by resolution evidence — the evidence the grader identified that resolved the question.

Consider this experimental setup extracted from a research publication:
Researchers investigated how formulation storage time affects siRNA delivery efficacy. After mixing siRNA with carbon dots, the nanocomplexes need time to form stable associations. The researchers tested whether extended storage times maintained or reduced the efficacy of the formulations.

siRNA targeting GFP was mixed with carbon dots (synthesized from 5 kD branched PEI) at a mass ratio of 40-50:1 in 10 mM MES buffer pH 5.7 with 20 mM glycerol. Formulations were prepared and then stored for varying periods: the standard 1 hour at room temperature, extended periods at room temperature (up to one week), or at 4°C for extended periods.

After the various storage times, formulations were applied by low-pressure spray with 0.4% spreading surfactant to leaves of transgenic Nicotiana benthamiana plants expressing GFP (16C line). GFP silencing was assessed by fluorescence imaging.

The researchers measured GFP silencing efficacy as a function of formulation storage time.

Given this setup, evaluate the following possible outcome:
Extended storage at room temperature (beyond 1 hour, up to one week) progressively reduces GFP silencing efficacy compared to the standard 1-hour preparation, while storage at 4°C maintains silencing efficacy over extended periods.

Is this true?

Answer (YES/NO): NO